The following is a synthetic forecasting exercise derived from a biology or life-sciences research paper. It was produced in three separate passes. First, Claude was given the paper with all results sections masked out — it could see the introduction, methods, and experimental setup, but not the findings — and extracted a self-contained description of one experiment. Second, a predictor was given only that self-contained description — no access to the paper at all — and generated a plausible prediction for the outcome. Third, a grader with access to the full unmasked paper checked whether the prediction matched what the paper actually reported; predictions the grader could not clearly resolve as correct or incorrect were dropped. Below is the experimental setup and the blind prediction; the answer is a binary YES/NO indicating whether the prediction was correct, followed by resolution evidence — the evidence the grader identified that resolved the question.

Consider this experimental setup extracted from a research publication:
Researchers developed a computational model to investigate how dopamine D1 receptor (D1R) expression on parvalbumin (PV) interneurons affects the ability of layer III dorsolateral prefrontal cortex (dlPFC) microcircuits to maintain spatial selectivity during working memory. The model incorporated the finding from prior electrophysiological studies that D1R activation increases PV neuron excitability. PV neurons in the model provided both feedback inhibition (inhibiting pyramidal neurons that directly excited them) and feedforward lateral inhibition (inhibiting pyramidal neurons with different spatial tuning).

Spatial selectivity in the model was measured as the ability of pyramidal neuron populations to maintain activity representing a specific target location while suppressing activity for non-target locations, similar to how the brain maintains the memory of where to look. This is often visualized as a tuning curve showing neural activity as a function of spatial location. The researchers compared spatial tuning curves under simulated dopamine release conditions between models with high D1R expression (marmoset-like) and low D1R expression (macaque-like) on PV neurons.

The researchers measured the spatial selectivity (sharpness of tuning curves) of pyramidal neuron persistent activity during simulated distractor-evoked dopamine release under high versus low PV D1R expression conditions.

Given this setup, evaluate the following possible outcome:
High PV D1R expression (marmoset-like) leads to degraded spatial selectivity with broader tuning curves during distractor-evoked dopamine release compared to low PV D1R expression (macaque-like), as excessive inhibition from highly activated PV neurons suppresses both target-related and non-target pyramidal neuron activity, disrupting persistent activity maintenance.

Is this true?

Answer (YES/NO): NO